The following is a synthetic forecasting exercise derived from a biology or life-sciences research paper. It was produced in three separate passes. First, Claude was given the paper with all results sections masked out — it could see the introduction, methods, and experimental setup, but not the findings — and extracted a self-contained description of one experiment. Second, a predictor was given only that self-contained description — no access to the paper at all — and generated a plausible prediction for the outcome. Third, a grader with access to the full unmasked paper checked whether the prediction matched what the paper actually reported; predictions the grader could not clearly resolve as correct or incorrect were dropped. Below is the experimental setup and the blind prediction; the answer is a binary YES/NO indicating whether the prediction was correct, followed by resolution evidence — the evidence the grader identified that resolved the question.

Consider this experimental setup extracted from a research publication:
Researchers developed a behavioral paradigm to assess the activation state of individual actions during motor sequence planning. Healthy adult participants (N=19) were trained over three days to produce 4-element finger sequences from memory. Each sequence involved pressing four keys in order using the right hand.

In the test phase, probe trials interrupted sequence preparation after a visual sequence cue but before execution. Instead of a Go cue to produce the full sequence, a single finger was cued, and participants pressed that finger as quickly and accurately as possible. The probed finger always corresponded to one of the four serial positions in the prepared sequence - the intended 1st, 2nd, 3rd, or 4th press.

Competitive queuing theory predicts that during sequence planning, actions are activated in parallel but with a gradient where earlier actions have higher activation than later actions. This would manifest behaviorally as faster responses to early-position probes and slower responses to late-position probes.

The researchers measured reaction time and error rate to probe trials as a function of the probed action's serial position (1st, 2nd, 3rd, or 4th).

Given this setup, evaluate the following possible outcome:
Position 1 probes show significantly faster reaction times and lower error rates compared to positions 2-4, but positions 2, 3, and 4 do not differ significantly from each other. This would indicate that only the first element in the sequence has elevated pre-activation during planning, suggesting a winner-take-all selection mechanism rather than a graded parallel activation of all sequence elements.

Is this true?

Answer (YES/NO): NO